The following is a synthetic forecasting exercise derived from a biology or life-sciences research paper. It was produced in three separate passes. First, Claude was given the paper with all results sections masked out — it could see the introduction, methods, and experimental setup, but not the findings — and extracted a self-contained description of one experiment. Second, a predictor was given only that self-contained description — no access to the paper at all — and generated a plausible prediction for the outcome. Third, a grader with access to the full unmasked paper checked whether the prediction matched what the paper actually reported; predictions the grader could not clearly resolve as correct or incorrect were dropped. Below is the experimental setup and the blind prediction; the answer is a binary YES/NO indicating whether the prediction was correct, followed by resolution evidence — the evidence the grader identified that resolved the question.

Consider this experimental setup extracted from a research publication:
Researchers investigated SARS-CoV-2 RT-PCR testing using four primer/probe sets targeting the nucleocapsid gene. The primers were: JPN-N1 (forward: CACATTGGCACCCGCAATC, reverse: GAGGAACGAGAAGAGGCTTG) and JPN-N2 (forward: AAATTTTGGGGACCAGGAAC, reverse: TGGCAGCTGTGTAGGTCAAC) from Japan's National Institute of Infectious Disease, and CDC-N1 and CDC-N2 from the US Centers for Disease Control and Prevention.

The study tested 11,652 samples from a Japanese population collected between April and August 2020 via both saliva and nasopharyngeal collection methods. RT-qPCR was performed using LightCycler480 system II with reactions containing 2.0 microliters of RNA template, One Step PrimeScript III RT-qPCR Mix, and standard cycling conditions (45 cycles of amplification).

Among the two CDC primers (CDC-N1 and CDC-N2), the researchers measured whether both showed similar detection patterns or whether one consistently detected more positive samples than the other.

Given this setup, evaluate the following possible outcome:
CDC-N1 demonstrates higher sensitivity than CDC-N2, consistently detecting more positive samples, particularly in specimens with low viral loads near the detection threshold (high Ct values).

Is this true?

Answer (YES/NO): NO